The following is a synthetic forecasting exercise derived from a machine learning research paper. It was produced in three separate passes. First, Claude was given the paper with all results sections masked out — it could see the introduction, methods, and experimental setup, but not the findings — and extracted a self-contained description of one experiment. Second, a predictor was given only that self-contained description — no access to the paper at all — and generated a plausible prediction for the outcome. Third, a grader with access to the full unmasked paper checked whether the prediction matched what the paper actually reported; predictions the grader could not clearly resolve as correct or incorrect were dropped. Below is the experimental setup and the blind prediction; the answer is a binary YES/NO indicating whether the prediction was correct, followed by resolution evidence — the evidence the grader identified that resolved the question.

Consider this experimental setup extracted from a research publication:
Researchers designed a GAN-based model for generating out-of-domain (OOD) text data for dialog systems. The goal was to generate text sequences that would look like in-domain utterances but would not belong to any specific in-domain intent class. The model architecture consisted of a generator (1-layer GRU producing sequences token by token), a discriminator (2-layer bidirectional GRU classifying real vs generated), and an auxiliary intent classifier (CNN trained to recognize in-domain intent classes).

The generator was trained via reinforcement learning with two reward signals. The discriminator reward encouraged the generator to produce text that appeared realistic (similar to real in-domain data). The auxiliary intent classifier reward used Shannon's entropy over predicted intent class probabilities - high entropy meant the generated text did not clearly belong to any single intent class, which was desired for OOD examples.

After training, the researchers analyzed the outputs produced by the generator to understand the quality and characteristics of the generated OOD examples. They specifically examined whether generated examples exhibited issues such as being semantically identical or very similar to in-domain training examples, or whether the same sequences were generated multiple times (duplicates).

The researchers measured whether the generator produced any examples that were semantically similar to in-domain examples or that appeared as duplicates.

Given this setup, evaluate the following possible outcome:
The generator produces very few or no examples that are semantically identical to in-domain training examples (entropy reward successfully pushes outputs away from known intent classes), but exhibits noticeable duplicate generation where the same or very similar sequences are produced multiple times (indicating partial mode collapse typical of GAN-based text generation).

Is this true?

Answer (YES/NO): NO